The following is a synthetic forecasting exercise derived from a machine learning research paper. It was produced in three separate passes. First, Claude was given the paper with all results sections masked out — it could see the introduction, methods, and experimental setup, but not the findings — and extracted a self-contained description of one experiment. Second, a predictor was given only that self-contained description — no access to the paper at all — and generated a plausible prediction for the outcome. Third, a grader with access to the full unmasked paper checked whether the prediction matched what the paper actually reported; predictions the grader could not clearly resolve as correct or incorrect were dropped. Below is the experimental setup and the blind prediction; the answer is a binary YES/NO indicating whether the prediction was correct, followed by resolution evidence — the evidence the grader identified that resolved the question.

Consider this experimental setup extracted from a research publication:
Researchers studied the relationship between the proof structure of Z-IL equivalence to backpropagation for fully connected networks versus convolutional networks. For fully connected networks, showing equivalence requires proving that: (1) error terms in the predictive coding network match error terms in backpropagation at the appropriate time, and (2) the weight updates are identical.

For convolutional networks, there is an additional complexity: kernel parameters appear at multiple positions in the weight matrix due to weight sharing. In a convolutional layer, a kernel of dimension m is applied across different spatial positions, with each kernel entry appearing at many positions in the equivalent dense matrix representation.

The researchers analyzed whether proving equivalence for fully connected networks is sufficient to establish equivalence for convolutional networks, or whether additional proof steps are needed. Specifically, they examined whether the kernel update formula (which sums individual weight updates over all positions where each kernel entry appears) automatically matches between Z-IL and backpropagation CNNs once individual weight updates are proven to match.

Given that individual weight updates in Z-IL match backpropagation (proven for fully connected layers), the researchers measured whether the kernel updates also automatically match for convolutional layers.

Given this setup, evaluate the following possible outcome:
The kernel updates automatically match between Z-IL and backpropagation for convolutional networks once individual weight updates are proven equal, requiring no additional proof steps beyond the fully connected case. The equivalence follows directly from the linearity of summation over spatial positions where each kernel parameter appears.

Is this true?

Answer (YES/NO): YES